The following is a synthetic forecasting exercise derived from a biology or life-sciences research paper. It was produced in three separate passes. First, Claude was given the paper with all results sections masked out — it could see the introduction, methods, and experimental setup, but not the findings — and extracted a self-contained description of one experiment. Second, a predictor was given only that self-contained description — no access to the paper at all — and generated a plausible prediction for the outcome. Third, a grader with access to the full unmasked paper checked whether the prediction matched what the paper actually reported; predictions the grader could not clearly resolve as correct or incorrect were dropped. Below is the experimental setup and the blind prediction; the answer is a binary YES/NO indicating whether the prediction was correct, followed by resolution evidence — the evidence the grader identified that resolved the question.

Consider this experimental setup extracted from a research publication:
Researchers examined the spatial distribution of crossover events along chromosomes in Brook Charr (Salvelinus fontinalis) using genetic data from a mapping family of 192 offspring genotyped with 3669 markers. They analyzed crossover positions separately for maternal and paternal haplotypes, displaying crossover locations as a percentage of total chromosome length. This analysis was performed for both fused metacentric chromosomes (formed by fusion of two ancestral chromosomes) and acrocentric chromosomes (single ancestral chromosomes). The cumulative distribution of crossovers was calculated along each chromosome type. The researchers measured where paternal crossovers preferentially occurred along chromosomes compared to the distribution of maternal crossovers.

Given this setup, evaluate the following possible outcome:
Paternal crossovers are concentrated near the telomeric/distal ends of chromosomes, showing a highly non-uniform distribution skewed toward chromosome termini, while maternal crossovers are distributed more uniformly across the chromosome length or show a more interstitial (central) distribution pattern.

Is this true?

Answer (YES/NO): YES